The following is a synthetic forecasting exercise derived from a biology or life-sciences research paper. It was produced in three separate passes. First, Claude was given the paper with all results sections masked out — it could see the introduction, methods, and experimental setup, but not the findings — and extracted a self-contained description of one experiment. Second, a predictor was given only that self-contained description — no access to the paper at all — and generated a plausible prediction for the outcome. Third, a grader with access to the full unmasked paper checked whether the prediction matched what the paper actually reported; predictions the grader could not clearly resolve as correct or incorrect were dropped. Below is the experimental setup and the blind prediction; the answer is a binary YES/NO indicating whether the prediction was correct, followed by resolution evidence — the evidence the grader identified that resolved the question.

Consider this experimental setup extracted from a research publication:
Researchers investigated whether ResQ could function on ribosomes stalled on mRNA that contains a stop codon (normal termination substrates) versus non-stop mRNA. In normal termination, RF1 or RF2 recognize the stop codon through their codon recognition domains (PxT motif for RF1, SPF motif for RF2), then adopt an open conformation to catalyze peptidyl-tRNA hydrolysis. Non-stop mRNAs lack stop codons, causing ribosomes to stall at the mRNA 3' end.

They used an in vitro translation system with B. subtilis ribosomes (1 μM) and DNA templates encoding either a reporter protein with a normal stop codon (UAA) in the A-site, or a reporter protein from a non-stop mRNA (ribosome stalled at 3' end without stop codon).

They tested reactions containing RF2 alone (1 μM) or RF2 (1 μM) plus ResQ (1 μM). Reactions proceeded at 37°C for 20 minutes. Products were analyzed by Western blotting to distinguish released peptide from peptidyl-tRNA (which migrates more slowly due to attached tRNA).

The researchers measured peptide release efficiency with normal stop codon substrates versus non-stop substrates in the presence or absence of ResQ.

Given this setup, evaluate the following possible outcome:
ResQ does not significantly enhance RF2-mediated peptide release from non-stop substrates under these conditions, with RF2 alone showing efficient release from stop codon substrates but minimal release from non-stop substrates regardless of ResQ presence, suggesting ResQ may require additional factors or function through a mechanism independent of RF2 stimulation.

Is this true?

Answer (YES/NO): NO